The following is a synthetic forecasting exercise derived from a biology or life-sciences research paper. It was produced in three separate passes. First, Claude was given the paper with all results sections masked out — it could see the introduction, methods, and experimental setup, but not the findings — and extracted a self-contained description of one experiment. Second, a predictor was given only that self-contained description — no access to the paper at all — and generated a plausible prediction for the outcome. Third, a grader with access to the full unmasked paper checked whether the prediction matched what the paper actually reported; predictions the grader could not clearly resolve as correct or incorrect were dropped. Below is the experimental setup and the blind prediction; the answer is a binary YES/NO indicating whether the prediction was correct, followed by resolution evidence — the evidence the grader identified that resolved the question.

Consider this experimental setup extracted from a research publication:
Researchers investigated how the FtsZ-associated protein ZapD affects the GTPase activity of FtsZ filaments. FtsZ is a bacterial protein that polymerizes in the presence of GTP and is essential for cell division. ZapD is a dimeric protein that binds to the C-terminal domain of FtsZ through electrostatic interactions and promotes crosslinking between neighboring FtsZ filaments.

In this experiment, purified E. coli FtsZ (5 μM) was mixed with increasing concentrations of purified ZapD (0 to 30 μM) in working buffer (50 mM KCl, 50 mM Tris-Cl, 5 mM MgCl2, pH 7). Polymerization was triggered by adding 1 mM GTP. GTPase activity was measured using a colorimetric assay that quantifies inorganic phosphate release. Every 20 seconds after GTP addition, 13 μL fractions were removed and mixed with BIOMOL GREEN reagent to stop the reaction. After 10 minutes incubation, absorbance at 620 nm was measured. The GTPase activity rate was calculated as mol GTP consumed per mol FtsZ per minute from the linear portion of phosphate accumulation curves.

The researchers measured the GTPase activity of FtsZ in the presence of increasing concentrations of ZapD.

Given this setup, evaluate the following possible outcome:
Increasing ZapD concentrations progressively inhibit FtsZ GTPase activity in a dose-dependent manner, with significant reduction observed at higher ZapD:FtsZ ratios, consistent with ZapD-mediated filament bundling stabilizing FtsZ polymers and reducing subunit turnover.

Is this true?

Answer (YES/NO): YES